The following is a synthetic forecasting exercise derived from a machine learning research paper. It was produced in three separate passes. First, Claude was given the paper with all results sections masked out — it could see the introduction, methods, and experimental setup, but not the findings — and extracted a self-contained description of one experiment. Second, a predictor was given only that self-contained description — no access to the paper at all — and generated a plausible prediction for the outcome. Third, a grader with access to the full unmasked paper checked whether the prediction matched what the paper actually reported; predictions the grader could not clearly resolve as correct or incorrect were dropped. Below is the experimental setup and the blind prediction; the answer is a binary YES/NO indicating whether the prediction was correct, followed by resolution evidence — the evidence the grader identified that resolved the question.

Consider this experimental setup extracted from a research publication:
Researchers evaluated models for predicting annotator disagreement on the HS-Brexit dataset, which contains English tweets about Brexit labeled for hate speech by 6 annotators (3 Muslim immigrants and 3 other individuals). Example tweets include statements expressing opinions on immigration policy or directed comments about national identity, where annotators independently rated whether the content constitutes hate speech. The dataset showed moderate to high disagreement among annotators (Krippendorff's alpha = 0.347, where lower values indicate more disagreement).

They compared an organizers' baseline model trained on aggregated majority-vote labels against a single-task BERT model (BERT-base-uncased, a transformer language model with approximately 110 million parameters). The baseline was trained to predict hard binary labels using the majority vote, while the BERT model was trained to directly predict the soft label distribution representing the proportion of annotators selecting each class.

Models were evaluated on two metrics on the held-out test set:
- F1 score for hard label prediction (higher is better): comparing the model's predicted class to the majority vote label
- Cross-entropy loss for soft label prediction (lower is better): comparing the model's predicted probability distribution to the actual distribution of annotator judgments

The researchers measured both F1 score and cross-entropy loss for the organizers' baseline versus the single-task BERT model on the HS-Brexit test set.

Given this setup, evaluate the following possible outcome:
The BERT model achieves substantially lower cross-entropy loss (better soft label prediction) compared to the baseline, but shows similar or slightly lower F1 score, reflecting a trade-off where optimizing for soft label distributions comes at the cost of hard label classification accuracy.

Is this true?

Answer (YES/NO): NO